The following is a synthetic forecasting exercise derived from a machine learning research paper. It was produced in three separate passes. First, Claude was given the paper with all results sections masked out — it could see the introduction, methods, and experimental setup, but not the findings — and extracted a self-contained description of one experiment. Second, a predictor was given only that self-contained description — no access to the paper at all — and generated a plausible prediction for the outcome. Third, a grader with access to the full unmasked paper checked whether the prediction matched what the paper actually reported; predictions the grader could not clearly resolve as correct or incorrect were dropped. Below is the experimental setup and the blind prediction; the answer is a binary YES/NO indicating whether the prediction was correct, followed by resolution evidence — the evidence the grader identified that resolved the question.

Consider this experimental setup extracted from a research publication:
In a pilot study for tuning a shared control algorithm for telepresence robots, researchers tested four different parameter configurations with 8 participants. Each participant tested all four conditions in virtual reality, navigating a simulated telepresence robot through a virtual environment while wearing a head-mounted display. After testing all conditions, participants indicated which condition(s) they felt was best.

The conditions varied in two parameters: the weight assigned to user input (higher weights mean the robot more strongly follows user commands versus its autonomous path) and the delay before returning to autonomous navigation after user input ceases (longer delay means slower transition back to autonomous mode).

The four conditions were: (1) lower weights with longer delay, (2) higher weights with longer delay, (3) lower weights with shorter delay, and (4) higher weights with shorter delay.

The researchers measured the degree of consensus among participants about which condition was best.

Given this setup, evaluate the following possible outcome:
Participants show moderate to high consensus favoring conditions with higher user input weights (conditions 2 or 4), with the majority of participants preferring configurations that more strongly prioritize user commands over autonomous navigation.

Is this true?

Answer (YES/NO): YES